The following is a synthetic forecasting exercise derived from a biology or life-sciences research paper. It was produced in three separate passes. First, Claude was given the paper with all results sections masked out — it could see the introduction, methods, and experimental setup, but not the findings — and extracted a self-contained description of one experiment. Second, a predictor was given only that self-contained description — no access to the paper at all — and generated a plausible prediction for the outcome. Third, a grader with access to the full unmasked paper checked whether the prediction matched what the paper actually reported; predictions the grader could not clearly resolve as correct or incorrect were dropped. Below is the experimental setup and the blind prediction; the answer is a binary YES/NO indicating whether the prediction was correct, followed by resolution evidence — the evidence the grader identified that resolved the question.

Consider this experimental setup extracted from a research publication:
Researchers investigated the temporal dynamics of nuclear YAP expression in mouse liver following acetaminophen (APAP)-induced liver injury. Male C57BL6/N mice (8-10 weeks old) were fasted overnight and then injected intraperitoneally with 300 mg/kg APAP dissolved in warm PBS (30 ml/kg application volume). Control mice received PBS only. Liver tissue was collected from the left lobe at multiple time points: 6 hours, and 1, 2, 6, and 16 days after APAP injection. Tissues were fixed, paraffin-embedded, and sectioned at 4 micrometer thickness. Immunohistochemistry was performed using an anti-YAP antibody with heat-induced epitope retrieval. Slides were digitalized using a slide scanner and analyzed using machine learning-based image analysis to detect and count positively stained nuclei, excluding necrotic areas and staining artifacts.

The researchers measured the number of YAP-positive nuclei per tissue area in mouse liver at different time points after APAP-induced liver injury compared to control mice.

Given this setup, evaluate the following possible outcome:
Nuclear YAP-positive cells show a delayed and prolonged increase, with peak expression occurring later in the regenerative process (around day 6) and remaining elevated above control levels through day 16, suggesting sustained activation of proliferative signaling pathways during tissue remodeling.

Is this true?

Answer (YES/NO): NO